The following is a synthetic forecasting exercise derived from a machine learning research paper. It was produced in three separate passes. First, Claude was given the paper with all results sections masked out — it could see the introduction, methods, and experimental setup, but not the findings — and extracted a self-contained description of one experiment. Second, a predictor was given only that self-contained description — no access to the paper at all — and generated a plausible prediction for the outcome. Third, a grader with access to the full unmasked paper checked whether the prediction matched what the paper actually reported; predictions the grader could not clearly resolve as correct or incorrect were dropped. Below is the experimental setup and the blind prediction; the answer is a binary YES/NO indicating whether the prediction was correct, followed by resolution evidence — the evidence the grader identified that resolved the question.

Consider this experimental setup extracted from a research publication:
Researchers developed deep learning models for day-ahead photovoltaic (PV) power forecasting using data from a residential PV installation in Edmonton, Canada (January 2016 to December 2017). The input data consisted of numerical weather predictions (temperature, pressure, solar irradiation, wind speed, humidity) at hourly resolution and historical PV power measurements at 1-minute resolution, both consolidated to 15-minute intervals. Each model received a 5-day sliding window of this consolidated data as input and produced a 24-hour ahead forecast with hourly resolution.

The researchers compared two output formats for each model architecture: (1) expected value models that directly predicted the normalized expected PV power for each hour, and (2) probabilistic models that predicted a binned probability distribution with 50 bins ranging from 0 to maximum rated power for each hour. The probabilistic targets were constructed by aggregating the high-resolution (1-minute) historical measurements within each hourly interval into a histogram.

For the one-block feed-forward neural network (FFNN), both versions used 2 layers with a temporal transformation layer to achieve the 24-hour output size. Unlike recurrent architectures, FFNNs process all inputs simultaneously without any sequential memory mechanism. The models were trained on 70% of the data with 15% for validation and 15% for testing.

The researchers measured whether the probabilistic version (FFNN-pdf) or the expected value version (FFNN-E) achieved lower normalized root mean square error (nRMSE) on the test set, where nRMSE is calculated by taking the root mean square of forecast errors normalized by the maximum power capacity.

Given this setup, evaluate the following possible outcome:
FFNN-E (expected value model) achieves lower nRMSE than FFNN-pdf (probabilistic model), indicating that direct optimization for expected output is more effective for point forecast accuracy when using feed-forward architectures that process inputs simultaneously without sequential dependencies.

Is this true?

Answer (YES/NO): NO